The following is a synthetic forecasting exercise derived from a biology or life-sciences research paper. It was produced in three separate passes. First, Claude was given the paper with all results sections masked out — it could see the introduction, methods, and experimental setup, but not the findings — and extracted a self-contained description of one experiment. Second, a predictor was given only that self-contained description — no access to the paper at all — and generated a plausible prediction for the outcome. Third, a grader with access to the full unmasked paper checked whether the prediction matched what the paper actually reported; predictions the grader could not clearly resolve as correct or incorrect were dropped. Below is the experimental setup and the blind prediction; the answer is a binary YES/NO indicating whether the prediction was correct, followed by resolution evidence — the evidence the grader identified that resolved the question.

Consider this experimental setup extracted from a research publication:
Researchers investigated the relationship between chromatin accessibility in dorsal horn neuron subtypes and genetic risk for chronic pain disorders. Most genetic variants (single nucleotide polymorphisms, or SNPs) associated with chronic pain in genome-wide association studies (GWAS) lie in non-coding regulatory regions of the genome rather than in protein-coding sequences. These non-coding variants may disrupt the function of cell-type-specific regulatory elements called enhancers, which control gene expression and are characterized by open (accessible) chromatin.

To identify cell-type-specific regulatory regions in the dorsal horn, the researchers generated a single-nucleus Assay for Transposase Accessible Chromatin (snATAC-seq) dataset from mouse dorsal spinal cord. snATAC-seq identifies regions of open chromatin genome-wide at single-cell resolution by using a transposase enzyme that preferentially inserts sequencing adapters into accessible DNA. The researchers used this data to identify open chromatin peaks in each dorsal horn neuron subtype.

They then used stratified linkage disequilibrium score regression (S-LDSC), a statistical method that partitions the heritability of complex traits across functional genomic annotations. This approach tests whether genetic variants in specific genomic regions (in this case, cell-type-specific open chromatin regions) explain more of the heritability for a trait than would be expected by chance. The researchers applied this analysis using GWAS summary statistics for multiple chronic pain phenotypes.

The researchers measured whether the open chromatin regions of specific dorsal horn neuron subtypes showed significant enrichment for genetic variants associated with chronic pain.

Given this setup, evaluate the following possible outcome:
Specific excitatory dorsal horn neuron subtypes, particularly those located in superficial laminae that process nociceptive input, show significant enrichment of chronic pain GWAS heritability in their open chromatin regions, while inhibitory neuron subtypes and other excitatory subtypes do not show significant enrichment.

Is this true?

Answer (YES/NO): NO